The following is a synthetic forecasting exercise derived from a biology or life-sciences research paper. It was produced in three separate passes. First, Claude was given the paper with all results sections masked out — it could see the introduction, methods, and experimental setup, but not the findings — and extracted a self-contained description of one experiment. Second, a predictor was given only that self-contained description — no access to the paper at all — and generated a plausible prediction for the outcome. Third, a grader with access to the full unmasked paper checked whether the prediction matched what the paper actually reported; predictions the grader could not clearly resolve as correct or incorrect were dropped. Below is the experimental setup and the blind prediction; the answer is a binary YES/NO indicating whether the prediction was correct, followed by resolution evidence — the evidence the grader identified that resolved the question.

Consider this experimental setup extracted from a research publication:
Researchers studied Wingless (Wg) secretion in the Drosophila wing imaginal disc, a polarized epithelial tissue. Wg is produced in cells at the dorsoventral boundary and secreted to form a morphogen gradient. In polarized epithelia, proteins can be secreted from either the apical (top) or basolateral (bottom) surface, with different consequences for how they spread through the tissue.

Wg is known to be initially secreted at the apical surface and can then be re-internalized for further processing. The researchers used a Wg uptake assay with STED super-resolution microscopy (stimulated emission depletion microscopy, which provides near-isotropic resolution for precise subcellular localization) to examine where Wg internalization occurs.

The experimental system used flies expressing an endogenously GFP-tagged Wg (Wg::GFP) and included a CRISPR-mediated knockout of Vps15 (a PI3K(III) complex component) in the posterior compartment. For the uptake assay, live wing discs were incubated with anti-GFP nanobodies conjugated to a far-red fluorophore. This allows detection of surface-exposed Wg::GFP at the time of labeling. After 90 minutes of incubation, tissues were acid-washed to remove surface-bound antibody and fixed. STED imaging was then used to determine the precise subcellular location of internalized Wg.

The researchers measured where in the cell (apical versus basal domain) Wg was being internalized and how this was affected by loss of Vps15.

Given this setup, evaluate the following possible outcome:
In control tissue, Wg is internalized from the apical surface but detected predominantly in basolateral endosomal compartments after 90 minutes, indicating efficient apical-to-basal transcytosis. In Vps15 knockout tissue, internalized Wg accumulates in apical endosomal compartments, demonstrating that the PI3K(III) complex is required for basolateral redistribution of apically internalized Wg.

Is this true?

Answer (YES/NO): NO